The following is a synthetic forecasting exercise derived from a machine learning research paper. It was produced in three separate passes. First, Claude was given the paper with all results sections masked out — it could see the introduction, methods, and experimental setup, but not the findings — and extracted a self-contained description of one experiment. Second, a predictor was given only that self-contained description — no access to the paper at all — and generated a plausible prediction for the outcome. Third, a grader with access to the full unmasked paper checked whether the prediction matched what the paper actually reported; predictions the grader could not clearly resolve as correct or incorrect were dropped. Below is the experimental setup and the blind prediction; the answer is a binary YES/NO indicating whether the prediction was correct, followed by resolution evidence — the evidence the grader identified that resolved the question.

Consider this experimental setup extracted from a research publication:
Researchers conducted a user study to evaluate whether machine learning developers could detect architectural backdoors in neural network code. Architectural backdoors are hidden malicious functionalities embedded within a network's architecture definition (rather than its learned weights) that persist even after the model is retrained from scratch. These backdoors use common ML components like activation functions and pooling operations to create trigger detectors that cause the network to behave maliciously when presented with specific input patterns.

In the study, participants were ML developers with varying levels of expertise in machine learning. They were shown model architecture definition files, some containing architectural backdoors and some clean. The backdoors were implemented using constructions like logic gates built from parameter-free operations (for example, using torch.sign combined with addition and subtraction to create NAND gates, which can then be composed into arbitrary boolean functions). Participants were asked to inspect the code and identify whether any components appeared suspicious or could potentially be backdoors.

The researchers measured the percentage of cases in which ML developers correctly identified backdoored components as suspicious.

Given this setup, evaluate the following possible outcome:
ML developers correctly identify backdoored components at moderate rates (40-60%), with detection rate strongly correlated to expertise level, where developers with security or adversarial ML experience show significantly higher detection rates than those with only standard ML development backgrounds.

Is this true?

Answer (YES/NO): NO